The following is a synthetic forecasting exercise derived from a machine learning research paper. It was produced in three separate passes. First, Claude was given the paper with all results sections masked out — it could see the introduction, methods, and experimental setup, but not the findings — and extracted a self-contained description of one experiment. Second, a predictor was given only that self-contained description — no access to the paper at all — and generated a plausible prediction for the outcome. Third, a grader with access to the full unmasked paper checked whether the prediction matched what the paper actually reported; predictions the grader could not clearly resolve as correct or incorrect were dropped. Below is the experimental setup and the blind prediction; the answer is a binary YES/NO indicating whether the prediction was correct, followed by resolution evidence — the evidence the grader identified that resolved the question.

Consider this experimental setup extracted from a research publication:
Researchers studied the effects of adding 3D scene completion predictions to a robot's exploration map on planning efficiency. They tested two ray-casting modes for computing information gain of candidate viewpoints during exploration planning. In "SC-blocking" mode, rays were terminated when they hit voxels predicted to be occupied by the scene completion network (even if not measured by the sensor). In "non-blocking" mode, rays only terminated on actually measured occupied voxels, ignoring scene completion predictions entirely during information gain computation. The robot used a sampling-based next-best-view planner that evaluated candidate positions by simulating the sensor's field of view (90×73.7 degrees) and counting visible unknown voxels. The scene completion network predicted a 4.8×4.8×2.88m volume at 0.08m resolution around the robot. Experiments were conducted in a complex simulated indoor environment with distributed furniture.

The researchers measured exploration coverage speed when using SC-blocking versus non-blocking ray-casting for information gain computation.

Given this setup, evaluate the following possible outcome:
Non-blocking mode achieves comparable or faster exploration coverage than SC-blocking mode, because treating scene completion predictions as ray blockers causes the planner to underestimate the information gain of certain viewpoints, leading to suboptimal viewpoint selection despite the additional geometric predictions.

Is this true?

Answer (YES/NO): YES